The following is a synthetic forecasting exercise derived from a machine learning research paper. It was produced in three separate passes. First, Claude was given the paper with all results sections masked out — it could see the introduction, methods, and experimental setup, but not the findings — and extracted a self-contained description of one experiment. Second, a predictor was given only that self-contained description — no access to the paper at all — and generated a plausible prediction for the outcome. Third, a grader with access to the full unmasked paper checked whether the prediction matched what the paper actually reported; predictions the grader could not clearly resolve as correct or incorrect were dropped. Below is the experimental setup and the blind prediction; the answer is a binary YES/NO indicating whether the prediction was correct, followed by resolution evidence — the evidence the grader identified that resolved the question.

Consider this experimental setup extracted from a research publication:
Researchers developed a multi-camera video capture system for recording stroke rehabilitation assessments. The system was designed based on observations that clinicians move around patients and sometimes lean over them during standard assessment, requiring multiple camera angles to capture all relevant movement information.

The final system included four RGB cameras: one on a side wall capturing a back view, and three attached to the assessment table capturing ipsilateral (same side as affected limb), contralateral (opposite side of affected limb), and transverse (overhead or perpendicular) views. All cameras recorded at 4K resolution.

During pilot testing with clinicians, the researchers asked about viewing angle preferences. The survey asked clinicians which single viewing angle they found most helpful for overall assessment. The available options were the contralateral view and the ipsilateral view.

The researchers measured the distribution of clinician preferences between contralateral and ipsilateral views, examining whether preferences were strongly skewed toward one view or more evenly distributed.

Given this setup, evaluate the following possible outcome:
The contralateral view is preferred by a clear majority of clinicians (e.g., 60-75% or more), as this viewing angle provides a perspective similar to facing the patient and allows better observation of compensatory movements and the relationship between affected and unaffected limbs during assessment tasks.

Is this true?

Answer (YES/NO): NO